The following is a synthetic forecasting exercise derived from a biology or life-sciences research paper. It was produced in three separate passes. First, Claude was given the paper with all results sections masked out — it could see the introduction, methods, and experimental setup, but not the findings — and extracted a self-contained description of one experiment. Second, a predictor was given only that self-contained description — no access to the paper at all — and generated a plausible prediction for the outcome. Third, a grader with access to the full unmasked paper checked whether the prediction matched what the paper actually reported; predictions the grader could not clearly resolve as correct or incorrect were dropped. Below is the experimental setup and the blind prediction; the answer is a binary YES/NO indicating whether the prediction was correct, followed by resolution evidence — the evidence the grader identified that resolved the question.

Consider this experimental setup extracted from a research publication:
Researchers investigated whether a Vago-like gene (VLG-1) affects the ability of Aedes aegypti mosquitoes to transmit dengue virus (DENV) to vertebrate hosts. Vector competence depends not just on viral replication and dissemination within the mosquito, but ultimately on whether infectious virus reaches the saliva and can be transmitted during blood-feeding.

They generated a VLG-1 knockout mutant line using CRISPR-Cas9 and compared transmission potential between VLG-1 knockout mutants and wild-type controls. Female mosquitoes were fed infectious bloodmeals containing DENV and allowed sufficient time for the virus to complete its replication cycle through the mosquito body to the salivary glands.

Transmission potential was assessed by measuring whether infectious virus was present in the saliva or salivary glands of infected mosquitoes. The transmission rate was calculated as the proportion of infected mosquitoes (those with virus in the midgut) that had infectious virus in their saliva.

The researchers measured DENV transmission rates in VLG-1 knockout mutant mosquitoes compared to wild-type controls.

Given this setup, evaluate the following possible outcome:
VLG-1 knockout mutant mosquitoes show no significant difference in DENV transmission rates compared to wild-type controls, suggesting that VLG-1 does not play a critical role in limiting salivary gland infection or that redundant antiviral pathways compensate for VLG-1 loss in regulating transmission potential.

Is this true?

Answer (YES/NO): YES